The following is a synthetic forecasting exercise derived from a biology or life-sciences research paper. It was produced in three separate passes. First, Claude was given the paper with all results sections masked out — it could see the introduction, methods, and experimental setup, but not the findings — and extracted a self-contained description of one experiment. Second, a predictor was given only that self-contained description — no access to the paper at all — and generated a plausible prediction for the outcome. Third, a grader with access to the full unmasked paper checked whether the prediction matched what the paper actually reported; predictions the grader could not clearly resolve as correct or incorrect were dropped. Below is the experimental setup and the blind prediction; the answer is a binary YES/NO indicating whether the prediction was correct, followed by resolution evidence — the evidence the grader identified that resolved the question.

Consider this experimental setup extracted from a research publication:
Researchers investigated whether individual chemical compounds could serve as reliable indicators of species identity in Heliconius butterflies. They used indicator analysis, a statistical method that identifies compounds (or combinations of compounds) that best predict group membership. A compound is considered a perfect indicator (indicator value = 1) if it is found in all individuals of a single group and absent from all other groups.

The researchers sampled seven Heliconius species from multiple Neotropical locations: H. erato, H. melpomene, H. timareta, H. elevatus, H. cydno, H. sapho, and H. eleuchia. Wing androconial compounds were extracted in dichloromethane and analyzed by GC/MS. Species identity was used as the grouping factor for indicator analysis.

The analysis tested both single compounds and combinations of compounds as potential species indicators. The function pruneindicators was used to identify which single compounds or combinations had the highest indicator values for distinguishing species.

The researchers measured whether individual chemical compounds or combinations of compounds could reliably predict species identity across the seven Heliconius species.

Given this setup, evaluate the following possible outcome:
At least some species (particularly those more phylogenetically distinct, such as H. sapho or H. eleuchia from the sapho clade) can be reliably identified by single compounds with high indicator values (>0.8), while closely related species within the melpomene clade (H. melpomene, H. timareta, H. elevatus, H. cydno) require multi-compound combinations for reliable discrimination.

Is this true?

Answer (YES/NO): NO